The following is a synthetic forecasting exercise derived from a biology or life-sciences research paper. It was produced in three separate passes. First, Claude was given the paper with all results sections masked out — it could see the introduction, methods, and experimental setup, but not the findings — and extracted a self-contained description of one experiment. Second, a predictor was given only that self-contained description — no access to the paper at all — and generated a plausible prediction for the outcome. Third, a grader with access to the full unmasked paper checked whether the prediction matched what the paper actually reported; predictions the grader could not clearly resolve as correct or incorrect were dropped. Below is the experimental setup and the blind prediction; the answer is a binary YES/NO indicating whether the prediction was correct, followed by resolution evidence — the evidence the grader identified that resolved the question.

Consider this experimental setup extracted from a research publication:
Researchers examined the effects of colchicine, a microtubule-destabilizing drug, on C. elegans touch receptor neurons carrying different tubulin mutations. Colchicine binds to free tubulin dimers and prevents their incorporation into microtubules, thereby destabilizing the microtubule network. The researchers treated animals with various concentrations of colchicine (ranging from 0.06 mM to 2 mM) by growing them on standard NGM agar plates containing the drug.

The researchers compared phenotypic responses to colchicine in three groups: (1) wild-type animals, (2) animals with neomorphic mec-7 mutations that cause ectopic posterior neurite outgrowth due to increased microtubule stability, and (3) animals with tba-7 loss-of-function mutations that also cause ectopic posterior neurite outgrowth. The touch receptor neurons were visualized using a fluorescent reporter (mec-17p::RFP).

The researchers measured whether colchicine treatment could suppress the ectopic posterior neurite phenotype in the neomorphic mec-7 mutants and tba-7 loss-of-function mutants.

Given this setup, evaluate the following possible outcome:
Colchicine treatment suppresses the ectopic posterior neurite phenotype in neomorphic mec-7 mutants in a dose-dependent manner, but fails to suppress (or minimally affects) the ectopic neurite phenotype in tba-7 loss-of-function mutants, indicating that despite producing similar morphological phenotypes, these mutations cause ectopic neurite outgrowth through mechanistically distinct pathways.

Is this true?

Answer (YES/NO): NO